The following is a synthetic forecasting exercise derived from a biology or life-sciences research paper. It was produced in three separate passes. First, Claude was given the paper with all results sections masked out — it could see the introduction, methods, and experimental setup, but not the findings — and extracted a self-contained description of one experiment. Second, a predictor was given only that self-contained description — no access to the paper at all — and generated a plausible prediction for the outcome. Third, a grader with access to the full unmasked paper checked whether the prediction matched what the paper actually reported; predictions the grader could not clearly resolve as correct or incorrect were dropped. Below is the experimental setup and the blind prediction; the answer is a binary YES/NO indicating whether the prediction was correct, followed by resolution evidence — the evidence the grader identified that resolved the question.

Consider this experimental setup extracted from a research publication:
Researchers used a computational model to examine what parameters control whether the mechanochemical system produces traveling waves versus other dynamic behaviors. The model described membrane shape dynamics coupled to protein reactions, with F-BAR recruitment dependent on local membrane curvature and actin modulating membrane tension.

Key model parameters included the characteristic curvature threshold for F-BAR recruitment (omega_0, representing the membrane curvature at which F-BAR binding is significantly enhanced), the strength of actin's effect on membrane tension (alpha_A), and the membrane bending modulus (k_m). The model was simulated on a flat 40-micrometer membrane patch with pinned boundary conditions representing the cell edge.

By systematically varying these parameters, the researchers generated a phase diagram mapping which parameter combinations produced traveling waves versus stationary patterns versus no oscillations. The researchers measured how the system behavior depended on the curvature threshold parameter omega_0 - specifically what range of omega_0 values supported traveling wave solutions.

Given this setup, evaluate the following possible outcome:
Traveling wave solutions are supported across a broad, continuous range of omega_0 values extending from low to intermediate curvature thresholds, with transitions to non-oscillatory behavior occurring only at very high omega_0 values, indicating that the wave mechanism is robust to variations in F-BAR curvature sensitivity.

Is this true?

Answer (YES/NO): YES